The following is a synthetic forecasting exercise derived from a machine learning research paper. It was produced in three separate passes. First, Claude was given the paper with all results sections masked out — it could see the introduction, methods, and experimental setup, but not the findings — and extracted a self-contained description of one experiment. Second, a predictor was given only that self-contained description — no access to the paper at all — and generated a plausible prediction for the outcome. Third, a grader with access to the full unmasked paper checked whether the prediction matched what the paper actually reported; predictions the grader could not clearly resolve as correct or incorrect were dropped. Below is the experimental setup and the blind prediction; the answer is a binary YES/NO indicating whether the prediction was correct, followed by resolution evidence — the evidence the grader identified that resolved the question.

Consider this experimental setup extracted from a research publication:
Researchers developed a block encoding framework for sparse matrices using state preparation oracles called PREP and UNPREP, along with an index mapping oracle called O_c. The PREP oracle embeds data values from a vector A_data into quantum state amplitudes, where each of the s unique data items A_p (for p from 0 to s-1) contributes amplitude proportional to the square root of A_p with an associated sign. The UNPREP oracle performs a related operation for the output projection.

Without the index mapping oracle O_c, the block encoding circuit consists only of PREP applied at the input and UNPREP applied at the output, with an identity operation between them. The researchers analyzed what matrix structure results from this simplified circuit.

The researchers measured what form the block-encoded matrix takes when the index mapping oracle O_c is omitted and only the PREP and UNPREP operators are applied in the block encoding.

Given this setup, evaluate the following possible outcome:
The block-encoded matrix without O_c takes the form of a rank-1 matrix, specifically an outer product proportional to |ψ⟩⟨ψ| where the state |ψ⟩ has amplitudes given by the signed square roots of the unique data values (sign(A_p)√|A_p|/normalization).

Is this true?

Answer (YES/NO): NO